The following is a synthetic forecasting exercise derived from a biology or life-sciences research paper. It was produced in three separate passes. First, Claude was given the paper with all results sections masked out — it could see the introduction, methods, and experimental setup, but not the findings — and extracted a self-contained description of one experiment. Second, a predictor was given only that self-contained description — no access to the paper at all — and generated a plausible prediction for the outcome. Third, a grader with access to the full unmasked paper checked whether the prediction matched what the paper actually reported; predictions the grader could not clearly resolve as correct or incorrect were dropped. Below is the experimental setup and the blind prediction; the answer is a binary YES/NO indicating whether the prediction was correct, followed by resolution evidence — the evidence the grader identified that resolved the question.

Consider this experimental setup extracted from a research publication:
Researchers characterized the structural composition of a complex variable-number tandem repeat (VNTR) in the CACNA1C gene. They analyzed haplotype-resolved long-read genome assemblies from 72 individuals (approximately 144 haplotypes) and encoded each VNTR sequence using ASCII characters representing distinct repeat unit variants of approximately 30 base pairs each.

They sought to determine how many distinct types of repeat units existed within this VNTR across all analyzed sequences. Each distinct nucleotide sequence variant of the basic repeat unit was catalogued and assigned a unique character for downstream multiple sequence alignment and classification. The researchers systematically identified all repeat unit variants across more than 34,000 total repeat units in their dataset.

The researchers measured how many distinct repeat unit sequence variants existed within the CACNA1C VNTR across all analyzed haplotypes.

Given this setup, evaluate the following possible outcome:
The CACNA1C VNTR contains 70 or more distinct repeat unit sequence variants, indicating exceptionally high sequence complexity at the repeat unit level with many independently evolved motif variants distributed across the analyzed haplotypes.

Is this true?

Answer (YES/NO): YES